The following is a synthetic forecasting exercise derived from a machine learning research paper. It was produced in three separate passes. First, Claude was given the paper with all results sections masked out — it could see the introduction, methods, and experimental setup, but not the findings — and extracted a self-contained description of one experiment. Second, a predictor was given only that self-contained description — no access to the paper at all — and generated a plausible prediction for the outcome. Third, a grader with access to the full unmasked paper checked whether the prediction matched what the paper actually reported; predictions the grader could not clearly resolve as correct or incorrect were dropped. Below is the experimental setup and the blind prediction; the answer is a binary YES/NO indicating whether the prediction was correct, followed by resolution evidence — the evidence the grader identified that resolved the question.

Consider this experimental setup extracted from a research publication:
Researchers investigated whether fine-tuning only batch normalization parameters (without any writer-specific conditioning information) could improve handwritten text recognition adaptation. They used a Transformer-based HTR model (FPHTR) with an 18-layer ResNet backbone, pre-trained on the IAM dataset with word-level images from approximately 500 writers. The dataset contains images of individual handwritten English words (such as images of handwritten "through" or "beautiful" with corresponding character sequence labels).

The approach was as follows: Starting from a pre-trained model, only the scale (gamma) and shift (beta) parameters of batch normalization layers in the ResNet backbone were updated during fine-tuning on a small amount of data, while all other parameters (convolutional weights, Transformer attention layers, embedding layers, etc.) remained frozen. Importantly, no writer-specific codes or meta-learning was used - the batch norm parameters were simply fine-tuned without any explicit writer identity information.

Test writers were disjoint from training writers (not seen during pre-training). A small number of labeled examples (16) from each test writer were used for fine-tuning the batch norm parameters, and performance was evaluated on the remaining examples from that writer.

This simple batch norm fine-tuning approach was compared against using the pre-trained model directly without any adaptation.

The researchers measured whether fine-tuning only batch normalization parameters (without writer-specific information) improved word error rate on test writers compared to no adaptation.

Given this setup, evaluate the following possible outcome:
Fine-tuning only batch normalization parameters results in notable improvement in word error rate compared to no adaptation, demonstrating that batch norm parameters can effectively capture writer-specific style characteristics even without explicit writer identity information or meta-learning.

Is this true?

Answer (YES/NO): NO